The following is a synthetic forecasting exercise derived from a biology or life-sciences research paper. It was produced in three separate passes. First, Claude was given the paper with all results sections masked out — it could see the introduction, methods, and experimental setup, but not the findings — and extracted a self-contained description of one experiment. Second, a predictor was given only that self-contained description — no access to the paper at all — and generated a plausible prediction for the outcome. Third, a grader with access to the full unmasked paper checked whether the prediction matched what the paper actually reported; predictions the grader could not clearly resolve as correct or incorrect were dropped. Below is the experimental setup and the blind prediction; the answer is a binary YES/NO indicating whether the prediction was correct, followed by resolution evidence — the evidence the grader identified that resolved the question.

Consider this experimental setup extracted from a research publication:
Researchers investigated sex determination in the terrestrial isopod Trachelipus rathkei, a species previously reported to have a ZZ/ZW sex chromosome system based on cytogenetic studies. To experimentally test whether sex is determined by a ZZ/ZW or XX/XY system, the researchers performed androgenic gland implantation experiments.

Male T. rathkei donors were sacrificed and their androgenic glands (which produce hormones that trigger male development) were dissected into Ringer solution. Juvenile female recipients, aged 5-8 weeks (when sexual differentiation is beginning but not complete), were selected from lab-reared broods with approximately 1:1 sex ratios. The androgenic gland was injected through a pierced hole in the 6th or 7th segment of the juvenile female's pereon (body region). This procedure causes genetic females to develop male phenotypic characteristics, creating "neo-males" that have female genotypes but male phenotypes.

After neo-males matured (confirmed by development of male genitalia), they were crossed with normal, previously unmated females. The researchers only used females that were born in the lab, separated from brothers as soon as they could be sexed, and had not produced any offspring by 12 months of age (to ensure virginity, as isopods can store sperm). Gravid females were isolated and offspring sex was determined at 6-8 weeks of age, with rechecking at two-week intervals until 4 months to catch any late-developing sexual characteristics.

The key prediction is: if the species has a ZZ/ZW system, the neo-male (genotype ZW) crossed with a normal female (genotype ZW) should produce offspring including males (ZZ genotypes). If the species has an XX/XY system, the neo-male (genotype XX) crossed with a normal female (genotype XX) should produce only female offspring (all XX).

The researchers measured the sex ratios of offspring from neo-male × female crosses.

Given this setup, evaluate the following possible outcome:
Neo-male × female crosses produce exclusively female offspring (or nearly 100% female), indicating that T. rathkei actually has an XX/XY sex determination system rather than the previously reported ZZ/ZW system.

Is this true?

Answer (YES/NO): YES